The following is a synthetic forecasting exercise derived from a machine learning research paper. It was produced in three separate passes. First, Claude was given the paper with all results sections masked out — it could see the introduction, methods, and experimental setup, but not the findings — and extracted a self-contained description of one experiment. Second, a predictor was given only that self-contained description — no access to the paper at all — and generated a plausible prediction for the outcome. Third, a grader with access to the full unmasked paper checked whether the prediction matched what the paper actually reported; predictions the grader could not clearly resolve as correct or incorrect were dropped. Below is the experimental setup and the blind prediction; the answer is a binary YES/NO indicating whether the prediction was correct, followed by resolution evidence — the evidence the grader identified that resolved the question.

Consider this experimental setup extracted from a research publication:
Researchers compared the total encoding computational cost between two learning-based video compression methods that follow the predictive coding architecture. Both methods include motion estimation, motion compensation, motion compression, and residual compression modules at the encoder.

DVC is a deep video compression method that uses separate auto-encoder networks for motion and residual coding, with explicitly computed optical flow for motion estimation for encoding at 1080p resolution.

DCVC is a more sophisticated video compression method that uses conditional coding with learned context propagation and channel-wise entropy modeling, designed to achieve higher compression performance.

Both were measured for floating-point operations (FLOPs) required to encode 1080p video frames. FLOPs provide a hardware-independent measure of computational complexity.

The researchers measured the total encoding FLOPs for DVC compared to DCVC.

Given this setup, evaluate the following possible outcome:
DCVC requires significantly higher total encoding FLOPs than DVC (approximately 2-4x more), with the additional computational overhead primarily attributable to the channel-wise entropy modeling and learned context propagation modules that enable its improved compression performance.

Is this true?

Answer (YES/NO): NO